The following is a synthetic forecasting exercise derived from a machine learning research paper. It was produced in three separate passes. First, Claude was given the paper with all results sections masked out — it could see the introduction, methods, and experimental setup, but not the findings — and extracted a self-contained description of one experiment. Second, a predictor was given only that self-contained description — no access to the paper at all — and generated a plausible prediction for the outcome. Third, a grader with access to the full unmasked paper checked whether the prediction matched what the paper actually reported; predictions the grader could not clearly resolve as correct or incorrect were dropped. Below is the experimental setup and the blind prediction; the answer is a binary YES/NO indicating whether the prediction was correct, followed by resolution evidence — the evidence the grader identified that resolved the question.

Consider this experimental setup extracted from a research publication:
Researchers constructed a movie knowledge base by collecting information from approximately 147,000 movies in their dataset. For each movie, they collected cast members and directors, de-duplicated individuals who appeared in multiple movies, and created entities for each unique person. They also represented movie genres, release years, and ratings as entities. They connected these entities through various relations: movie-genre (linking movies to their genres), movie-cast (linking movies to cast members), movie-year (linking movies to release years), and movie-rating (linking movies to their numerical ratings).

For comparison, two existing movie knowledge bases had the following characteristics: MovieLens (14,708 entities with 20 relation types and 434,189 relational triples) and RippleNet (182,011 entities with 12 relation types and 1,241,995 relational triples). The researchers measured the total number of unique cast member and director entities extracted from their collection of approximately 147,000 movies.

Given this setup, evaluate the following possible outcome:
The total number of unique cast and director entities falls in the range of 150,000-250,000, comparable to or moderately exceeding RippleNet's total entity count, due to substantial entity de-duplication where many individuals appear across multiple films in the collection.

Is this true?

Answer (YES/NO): NO